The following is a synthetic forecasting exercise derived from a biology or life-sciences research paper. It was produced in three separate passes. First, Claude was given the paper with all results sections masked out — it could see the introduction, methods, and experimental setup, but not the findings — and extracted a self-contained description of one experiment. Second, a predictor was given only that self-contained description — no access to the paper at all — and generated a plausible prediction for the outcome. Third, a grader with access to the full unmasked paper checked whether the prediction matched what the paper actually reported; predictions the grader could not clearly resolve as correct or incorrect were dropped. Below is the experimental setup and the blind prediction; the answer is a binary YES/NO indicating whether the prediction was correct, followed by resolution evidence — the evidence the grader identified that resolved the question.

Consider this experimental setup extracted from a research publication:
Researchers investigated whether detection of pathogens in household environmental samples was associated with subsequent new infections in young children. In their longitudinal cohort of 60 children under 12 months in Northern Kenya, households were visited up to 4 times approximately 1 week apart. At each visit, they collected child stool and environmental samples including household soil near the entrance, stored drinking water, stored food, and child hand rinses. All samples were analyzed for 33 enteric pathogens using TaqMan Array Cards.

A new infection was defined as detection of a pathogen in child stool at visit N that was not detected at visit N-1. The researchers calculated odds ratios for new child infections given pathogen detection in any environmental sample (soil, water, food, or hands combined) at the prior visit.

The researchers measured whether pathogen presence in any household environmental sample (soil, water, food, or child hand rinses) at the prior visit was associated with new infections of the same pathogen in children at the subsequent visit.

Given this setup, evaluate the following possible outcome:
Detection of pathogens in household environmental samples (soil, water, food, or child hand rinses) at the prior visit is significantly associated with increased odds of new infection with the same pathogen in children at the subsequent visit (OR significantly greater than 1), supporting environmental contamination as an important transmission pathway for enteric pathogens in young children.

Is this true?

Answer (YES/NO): YES